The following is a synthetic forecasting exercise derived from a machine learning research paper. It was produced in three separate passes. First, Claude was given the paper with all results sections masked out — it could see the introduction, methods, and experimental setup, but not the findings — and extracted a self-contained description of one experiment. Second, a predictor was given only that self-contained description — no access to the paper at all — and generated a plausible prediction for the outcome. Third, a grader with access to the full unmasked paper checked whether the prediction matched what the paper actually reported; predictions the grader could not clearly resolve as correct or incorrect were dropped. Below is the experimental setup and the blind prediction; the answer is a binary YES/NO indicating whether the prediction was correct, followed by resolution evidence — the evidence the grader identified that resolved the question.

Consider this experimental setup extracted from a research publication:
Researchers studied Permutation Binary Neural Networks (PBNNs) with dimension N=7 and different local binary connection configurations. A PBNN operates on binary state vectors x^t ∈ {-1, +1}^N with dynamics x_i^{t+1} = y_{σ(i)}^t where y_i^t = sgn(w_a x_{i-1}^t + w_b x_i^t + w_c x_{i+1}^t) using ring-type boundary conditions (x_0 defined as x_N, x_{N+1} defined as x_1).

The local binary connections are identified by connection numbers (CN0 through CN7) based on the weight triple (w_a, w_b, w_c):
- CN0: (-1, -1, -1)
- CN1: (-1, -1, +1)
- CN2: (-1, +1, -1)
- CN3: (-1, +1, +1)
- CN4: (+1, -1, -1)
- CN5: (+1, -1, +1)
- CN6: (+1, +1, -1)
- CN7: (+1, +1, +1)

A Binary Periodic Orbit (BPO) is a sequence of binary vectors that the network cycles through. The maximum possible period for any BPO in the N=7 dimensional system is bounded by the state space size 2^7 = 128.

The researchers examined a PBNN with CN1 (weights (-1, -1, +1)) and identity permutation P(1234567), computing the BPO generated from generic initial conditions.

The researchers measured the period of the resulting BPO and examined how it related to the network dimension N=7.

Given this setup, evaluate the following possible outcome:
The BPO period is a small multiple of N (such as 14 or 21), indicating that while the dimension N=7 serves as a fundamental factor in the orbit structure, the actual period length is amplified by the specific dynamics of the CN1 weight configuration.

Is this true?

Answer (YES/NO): YES